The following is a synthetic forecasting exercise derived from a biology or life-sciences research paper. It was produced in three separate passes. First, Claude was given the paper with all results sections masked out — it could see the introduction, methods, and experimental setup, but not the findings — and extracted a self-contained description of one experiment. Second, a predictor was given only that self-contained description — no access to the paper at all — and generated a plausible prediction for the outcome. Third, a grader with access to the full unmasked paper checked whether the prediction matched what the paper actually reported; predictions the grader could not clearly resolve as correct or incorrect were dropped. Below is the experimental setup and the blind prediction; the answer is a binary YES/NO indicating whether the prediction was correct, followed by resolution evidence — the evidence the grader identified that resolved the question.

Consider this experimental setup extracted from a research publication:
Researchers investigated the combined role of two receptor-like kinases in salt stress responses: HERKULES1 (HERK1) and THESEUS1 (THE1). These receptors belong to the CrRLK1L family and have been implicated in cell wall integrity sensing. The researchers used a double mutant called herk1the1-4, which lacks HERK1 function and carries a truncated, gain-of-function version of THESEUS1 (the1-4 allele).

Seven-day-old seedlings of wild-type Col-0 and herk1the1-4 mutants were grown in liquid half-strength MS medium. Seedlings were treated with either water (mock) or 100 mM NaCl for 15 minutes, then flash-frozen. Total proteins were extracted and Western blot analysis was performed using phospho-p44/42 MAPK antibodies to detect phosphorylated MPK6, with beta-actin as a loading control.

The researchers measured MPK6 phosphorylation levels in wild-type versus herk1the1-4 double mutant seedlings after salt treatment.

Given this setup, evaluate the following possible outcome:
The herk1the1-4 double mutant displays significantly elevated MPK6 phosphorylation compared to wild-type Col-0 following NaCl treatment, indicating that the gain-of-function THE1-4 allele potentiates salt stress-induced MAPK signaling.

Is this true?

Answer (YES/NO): YES